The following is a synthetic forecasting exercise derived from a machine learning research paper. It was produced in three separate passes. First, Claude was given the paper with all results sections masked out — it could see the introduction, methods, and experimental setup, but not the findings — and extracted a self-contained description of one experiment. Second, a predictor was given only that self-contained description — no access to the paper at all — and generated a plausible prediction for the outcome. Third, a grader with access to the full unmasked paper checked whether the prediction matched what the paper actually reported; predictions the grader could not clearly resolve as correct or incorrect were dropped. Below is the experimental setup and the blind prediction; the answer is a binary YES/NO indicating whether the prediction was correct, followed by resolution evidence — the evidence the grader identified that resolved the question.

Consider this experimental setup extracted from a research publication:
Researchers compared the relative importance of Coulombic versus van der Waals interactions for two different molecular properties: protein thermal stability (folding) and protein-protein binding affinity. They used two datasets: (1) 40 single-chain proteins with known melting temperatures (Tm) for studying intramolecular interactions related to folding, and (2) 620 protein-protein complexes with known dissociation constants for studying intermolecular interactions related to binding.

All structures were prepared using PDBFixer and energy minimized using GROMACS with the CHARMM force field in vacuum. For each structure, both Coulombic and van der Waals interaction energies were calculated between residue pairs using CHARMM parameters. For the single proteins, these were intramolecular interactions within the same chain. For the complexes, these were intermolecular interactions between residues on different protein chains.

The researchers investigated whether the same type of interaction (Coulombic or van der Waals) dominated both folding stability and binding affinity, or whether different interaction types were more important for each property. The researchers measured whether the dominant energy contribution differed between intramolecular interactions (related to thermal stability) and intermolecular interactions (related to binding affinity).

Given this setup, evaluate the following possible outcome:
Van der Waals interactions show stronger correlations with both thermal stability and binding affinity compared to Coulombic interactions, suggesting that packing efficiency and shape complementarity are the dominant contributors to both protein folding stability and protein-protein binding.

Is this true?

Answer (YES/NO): NO